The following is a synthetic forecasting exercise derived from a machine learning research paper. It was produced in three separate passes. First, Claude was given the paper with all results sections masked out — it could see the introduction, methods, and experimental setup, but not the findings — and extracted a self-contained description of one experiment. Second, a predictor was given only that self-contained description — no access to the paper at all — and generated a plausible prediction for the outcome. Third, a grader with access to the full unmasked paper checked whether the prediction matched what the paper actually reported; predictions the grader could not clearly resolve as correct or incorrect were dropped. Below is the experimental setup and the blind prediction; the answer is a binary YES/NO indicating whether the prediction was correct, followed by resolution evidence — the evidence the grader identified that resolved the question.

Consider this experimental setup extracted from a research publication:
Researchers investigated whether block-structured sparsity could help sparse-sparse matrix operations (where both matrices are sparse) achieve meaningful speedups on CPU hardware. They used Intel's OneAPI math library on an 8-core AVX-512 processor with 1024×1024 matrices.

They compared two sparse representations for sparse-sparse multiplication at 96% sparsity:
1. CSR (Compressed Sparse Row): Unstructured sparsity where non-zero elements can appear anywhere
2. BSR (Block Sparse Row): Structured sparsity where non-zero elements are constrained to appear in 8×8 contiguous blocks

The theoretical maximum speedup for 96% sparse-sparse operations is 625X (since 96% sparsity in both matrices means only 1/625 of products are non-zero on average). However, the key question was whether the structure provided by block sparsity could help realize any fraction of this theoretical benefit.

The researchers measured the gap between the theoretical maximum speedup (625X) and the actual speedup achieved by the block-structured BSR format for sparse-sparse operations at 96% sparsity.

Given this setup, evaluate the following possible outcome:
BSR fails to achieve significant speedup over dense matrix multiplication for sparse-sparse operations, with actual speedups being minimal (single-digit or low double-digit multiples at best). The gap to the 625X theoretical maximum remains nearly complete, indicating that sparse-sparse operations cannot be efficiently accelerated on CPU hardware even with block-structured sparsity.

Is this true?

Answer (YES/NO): NO